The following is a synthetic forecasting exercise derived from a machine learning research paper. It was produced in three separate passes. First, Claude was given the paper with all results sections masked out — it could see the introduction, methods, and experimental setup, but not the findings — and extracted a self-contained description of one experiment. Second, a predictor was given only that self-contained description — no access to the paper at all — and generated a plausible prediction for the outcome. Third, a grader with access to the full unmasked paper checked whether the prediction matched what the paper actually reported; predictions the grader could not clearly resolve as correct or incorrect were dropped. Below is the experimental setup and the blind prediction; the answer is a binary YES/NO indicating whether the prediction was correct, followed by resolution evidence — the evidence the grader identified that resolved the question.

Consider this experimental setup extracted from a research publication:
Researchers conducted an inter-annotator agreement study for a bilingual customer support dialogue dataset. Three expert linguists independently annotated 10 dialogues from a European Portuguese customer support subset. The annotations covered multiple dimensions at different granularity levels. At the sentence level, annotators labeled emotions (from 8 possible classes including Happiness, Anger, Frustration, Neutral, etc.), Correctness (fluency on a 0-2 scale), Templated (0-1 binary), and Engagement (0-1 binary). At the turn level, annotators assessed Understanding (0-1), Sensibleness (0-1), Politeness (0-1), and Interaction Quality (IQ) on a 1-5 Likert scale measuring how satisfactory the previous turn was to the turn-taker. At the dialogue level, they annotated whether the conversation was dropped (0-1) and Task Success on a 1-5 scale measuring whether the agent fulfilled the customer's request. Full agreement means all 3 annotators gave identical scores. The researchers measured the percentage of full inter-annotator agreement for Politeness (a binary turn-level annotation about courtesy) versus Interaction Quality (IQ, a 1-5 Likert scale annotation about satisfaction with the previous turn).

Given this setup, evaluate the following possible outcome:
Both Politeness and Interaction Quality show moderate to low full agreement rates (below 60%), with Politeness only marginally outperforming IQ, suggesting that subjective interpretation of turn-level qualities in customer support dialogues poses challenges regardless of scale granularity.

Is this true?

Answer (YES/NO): NO